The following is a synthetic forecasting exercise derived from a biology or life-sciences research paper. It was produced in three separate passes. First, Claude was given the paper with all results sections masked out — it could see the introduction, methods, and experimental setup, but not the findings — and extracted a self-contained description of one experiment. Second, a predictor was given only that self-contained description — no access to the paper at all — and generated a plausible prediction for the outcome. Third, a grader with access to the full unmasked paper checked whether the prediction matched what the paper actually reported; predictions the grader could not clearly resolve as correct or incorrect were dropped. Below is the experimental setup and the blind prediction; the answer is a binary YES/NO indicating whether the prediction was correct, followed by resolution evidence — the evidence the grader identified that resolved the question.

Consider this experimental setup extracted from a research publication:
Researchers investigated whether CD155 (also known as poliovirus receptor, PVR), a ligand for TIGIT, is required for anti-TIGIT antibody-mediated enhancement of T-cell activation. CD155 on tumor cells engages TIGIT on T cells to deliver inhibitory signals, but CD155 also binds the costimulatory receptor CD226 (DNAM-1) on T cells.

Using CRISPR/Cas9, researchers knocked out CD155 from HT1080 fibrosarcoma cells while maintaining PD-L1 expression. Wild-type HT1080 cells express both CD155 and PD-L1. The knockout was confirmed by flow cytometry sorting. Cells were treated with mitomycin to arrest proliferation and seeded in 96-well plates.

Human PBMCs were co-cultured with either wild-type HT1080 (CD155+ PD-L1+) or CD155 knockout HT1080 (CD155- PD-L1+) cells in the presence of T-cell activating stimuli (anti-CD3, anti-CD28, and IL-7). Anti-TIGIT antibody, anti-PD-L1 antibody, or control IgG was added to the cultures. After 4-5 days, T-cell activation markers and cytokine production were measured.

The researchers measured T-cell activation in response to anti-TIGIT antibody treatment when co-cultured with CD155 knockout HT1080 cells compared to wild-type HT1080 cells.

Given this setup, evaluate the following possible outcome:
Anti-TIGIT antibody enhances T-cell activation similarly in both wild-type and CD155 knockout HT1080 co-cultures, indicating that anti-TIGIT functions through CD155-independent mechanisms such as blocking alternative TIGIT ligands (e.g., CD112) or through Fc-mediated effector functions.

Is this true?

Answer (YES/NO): NO